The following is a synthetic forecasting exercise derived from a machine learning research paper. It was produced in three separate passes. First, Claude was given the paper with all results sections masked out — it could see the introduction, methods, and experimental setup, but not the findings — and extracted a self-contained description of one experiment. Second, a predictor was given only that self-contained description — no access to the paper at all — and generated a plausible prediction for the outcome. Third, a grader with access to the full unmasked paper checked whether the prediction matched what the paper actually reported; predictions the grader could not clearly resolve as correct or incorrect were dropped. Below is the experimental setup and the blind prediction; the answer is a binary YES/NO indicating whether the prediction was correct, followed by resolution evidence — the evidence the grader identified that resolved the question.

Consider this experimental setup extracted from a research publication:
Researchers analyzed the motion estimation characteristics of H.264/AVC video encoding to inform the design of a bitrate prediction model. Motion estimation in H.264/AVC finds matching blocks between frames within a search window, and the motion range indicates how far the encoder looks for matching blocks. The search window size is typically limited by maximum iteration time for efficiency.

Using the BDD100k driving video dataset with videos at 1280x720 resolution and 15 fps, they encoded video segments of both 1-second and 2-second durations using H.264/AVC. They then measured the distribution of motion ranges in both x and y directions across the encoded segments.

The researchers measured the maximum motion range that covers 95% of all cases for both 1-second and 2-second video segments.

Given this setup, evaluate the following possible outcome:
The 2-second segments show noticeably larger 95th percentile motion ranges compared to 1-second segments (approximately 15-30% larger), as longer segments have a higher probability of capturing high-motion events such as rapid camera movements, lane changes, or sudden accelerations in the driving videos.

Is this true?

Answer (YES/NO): NO